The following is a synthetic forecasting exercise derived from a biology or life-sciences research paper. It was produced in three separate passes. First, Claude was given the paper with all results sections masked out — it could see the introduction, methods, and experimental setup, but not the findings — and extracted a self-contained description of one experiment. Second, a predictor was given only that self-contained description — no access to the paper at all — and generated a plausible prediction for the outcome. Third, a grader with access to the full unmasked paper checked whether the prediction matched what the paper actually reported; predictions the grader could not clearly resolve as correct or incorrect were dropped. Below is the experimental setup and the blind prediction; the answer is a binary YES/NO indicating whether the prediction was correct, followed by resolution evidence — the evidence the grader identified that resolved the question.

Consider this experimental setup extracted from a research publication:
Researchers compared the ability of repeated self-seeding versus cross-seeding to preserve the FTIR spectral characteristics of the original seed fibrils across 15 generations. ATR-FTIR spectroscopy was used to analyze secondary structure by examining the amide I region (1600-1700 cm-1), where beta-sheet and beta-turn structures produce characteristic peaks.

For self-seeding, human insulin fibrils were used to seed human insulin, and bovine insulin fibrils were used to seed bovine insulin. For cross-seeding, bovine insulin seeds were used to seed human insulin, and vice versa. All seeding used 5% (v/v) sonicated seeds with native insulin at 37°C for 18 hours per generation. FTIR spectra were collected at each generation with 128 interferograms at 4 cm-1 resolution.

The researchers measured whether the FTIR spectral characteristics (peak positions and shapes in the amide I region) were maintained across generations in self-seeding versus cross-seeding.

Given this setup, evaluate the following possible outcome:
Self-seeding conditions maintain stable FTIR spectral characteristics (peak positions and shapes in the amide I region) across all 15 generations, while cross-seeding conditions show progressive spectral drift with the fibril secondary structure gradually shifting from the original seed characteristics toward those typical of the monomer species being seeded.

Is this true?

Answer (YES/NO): NO